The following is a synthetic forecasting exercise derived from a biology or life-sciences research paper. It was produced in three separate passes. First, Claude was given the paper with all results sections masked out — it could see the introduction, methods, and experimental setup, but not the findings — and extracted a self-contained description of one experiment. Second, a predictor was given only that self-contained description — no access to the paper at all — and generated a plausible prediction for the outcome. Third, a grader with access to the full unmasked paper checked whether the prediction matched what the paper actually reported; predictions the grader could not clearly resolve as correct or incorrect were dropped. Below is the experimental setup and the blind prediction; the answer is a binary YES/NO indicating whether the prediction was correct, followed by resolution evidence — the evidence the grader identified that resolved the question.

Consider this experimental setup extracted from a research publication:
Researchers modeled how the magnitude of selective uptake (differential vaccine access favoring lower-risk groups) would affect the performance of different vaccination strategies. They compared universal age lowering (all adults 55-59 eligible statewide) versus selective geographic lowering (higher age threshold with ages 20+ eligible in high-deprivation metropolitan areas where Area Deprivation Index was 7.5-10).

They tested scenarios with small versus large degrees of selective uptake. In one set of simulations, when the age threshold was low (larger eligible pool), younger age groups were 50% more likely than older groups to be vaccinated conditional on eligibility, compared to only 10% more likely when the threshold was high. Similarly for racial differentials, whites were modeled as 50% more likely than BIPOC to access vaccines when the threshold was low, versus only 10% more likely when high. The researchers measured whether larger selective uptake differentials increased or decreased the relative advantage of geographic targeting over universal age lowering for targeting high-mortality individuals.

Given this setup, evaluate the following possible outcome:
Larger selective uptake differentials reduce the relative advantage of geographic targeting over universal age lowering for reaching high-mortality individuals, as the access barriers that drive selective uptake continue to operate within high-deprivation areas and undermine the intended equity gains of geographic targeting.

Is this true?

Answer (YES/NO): NO